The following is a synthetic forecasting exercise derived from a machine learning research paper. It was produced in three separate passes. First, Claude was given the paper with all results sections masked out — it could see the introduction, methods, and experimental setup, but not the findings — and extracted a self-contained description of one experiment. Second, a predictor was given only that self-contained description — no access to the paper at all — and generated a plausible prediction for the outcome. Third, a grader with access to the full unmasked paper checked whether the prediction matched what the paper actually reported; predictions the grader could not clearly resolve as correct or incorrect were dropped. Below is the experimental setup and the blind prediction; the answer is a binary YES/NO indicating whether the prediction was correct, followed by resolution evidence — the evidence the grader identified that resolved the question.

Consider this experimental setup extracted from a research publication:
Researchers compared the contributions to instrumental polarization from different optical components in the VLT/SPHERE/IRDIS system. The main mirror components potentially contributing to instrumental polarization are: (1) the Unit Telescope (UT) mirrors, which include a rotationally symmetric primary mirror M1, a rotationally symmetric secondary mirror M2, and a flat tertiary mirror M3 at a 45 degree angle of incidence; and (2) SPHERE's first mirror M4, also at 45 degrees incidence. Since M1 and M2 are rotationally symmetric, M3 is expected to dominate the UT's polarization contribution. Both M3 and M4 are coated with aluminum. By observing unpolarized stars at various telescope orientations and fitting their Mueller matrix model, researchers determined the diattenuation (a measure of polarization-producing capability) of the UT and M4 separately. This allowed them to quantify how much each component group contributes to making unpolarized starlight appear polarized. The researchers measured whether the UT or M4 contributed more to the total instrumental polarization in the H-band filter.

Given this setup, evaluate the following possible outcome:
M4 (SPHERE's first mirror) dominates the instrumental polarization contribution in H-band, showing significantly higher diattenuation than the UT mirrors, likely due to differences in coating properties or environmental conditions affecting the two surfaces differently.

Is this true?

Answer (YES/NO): NO